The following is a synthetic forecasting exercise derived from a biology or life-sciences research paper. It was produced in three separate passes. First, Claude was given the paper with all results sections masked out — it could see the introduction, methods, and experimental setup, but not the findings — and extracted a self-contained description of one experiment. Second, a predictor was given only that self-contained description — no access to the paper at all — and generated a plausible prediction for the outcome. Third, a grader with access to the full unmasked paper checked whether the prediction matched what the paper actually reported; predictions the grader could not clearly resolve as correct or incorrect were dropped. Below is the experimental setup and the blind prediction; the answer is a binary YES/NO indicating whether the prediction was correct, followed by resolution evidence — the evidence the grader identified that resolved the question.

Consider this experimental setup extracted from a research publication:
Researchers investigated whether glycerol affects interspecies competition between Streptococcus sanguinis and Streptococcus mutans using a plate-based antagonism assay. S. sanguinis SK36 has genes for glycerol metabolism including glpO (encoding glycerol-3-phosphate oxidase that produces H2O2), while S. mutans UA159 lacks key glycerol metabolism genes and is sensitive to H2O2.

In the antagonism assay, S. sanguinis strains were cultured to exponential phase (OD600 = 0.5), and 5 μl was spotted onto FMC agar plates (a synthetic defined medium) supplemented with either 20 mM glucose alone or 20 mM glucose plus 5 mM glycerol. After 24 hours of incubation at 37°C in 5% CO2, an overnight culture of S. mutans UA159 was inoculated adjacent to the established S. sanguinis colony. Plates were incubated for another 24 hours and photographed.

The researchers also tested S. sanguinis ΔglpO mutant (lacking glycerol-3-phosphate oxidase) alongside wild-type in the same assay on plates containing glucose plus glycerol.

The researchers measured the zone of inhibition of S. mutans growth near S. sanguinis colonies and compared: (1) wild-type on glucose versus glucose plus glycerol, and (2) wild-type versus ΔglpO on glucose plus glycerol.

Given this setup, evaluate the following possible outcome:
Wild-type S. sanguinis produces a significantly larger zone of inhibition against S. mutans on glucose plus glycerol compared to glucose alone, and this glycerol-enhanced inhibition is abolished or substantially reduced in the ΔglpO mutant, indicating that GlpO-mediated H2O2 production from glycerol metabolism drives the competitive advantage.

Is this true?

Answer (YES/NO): NO